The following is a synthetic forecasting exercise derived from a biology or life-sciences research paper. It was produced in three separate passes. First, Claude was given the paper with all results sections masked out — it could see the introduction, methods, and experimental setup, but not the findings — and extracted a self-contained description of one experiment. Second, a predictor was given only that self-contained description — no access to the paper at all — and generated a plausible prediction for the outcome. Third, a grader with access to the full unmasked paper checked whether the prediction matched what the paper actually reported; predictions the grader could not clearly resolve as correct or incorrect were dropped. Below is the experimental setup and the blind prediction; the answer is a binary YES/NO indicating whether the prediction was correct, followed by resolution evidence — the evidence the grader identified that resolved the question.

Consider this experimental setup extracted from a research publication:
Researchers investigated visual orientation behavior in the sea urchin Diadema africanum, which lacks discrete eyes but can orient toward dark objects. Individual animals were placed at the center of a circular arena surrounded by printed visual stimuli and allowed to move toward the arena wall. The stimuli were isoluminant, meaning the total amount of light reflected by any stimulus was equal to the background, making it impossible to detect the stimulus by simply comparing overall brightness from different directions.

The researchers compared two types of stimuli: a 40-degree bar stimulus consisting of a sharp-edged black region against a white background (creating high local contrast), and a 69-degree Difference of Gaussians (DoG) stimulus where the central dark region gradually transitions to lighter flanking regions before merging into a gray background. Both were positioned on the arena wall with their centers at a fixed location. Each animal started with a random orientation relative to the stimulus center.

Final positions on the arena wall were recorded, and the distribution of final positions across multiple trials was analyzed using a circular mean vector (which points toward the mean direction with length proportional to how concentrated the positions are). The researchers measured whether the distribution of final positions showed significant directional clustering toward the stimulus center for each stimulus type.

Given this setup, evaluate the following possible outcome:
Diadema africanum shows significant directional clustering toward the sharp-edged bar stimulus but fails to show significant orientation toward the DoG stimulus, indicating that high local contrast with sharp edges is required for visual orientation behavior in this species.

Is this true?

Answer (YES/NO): NO